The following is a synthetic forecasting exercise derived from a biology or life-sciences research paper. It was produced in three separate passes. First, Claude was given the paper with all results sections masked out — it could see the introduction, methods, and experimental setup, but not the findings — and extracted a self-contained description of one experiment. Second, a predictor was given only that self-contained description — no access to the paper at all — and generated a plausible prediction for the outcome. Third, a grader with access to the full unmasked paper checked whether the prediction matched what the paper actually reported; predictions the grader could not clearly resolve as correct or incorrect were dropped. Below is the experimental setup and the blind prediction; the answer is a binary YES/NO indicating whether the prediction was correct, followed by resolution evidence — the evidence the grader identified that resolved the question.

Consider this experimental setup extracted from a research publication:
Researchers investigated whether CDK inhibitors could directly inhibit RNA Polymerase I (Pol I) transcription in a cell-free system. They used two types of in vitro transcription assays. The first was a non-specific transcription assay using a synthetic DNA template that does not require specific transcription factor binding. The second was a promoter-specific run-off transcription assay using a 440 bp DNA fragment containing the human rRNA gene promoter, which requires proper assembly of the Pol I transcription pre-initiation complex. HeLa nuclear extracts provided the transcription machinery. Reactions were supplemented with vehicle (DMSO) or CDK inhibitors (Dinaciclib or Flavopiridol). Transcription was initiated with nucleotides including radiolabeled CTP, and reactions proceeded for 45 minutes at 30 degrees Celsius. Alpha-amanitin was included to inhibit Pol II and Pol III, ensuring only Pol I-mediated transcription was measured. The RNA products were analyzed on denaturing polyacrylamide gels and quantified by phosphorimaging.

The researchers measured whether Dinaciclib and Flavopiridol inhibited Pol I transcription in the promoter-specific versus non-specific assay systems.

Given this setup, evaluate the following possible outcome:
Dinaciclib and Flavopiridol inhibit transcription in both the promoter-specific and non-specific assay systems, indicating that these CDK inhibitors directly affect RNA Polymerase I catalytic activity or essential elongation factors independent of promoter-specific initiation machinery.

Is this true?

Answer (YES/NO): NO